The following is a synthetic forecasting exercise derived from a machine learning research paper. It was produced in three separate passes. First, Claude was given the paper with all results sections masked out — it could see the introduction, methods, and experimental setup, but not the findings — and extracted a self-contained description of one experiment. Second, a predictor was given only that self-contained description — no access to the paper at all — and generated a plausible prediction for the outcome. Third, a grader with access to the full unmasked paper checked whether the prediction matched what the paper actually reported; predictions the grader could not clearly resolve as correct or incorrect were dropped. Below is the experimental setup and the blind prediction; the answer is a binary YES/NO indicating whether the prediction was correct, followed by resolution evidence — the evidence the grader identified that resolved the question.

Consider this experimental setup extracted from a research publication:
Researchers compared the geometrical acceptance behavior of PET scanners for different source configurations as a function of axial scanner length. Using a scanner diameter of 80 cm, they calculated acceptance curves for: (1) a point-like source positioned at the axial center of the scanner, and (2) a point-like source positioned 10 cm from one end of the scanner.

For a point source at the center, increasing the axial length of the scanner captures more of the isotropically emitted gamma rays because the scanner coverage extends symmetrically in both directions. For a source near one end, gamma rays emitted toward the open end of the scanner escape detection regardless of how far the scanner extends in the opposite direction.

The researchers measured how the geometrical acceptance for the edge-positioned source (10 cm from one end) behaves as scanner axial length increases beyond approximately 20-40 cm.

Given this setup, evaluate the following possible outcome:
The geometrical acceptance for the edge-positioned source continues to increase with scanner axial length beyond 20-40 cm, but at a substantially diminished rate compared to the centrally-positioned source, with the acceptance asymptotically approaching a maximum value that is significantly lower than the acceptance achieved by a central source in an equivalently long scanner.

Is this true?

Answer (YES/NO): NO